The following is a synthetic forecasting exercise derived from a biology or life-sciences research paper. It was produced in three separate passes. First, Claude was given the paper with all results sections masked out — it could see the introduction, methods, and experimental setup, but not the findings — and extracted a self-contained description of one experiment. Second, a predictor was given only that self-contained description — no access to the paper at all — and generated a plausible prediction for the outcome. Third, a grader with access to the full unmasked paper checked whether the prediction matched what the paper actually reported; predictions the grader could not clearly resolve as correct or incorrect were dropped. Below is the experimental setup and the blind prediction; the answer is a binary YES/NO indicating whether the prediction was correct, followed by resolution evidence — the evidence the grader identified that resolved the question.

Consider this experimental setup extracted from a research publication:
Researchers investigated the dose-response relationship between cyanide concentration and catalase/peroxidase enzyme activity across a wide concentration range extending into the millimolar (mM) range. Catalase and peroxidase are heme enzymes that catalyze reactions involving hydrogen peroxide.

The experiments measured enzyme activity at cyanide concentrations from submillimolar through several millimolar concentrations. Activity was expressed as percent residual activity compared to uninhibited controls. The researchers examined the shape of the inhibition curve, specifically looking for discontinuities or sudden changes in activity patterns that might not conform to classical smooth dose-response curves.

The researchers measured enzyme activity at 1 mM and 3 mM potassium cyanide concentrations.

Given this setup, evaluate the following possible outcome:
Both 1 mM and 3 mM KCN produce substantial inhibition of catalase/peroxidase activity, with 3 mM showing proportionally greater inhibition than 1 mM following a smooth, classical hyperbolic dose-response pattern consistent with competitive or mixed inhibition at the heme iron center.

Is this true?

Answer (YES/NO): NO